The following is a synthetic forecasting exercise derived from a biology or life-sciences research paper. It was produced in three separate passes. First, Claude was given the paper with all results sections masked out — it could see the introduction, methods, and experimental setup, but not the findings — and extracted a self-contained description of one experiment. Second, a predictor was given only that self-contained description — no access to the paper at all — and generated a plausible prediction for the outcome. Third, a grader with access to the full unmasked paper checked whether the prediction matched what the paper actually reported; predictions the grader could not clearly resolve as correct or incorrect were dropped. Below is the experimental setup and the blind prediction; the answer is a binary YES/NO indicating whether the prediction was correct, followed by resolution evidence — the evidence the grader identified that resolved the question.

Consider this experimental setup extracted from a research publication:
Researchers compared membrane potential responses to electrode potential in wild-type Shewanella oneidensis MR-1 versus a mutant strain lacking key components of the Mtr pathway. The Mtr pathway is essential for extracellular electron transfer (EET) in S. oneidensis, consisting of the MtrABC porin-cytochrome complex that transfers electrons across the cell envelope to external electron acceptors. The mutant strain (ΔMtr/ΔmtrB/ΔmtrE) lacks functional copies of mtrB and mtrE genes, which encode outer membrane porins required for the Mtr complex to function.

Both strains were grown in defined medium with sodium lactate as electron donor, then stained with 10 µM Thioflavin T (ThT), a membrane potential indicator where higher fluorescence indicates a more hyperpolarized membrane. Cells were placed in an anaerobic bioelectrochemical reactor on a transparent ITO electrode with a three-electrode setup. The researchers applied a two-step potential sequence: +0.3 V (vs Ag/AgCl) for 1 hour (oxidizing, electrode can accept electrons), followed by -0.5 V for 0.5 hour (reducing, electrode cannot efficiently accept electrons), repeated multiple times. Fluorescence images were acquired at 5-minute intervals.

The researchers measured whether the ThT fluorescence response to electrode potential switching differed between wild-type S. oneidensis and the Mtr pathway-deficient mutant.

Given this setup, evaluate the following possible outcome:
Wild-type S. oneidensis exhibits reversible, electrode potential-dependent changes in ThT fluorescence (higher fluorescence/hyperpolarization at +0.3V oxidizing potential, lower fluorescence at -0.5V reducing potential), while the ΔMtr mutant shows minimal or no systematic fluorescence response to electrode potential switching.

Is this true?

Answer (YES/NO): YES